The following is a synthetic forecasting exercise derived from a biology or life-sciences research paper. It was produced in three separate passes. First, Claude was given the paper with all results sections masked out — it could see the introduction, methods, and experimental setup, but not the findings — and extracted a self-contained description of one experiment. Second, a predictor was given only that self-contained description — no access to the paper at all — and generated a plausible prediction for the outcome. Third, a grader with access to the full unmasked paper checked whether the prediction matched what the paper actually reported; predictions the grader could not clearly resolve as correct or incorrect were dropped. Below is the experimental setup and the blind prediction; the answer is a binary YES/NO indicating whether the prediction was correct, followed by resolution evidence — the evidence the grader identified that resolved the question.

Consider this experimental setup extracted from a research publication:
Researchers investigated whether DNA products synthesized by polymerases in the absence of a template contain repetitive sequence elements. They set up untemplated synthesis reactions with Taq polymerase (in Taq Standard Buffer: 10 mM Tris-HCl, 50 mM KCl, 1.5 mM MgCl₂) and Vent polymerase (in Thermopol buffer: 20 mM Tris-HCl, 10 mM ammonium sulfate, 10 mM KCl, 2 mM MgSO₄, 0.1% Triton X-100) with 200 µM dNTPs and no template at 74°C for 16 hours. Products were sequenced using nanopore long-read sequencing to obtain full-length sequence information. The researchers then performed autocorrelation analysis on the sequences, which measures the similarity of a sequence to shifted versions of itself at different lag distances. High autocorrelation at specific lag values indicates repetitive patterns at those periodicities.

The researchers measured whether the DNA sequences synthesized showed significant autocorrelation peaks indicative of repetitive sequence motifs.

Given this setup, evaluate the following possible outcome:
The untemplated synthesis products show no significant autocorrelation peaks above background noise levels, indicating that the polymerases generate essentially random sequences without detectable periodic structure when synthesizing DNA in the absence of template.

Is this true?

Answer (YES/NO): NO